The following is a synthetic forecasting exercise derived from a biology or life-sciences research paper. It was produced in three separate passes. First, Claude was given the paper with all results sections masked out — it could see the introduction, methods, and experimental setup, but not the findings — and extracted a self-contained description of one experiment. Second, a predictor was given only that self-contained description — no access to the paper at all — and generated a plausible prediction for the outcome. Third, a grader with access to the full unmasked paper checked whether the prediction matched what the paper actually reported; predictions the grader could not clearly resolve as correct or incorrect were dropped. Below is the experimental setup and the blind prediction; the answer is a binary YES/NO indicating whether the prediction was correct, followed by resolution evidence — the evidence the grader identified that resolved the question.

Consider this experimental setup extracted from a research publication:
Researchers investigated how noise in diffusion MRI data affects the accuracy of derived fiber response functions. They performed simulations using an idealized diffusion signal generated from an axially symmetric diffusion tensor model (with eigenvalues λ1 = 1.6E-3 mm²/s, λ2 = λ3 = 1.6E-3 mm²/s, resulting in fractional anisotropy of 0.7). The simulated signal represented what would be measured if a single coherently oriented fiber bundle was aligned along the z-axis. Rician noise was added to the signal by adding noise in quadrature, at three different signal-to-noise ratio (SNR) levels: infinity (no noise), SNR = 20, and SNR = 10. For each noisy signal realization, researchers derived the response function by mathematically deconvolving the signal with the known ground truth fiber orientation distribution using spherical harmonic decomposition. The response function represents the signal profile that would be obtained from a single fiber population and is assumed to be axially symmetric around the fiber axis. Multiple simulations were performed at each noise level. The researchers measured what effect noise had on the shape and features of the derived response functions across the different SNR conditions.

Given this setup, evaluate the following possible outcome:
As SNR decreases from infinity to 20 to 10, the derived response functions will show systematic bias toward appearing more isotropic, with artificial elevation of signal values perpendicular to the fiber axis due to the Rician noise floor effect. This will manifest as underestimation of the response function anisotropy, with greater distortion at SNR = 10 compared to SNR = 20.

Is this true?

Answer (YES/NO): NO